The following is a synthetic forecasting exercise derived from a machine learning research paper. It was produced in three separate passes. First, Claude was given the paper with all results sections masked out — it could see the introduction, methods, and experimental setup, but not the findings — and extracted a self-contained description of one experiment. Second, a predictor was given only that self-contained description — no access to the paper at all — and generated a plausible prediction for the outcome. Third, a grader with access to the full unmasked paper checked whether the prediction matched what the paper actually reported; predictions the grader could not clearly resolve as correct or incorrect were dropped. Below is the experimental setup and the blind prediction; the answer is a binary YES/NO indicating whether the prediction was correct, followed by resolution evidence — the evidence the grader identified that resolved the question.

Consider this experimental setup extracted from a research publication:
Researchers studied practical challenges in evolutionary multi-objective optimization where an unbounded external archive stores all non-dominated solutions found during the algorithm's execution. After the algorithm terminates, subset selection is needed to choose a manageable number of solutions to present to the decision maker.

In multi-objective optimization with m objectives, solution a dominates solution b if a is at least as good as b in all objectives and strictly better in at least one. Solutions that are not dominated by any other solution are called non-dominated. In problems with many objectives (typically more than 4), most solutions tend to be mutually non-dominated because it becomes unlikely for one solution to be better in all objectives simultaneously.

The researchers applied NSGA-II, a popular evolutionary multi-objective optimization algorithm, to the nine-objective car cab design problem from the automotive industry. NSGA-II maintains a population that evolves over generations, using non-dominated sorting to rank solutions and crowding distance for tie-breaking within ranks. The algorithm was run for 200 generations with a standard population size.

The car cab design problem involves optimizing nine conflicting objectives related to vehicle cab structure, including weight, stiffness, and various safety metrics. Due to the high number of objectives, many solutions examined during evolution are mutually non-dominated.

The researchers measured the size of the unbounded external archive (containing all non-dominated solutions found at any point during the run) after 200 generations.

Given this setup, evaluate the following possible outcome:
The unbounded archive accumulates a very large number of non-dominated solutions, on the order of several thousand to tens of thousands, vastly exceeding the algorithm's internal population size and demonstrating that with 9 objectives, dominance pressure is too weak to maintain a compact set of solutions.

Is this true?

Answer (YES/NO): YES